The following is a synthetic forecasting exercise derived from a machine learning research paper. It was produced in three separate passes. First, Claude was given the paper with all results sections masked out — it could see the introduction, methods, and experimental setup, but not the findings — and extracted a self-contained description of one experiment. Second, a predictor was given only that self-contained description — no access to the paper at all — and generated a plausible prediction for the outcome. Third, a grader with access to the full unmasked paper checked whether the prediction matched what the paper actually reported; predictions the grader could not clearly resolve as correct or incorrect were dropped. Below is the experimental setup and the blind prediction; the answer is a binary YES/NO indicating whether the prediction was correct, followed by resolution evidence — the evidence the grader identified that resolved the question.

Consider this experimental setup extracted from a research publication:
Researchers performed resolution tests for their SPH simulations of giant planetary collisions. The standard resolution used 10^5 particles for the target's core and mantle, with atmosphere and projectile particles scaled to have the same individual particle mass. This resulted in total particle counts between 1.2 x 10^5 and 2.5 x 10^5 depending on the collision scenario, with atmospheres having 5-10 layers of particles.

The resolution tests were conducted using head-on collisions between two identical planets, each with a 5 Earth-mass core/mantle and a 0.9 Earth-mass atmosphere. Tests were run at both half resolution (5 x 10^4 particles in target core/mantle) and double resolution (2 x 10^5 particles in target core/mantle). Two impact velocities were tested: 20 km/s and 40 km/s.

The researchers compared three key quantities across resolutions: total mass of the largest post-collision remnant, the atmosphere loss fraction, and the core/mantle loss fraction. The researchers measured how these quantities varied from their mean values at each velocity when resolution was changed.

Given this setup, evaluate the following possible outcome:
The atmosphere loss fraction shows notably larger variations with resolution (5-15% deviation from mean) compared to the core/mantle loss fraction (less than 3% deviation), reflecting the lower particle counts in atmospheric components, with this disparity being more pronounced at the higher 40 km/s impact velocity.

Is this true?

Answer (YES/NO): NO